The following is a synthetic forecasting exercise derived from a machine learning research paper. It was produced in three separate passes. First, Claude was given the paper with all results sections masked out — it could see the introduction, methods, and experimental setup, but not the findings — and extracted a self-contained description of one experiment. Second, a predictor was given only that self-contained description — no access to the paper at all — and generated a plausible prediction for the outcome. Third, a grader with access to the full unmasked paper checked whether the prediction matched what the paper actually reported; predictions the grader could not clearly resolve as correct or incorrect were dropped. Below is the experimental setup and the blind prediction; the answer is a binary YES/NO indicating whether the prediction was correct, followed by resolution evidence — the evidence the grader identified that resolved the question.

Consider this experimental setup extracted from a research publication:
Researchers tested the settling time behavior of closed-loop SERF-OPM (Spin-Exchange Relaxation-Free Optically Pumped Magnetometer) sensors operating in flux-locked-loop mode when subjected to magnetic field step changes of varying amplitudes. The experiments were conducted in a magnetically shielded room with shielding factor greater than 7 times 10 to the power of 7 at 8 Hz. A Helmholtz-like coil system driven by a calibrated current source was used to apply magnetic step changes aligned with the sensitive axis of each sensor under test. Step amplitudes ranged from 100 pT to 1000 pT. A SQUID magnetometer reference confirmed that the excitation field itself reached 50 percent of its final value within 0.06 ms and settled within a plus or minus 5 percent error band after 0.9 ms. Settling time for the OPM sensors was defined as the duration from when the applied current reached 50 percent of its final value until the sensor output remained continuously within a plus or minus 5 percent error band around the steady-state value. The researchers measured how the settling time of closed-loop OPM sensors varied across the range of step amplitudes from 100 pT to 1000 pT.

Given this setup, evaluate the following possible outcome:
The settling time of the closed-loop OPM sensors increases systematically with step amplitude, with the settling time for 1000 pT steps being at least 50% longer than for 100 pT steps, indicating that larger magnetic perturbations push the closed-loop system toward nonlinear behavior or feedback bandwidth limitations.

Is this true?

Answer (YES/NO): NO